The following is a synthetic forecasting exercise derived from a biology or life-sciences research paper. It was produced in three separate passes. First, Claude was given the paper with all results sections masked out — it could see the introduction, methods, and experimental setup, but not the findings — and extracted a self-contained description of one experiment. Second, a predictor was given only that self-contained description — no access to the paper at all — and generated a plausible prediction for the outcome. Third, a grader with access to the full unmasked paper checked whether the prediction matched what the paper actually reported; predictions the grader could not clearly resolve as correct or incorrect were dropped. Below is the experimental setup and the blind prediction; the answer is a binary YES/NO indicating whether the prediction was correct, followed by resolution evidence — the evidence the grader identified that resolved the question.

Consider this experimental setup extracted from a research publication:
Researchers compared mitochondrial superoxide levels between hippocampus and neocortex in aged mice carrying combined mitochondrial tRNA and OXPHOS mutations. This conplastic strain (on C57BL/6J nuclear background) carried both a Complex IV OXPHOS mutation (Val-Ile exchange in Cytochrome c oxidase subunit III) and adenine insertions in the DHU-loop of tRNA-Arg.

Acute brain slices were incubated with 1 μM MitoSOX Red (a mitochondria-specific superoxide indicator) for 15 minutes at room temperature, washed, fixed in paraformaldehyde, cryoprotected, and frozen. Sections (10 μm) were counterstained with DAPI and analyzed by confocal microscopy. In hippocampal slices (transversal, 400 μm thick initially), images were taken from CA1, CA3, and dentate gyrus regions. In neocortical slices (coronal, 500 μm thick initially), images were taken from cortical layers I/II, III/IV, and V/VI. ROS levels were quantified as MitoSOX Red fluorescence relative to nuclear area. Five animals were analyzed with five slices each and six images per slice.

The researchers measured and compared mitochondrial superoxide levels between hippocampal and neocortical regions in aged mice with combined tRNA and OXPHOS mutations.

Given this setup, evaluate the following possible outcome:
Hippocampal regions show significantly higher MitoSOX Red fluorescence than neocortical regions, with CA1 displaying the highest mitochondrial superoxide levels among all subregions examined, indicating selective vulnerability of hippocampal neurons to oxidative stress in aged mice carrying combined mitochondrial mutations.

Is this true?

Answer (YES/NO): NO